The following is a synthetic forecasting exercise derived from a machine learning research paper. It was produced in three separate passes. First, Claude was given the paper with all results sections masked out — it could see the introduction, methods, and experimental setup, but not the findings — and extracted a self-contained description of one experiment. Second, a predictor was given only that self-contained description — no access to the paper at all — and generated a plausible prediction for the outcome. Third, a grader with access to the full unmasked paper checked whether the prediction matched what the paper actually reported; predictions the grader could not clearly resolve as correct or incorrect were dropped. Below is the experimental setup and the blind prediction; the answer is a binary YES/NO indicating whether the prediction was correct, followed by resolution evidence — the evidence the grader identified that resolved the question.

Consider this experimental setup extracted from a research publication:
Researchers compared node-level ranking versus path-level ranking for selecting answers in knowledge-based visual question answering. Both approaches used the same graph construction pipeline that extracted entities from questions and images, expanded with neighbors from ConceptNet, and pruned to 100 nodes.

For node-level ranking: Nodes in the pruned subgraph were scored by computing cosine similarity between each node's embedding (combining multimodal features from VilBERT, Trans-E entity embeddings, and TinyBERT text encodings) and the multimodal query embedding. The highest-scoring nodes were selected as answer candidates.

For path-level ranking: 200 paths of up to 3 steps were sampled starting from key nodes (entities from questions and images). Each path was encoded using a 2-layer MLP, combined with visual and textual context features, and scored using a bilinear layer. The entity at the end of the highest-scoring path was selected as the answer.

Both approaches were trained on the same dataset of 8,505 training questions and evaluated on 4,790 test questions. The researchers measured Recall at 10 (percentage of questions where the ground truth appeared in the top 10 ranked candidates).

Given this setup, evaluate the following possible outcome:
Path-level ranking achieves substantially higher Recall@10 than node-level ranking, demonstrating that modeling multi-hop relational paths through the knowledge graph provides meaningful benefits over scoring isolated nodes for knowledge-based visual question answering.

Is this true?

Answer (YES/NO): NO